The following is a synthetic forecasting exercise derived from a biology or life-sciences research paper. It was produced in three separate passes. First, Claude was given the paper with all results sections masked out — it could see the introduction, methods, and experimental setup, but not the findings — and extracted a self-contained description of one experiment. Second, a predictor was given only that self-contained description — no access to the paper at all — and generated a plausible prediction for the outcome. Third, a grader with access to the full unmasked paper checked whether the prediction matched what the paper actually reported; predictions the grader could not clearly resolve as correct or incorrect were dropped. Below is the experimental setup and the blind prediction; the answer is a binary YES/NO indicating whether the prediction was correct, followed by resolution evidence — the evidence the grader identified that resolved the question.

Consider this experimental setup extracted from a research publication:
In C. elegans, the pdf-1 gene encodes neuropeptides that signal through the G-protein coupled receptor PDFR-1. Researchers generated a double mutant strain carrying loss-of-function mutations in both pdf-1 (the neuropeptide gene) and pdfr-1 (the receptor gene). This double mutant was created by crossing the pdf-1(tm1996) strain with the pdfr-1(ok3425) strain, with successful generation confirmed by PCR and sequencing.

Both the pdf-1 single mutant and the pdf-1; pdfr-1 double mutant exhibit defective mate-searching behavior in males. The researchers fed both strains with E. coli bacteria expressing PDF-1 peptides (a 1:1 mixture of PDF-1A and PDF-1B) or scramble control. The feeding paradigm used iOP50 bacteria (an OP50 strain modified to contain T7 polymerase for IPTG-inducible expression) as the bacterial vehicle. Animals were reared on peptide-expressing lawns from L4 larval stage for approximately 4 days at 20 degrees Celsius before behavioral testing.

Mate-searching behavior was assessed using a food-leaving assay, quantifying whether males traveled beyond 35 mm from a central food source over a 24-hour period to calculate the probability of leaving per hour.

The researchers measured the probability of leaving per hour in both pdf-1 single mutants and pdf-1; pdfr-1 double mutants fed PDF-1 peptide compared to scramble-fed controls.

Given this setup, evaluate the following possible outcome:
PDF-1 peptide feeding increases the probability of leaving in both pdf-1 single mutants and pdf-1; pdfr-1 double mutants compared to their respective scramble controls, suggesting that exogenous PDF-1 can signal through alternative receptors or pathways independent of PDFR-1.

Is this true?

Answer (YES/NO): NO